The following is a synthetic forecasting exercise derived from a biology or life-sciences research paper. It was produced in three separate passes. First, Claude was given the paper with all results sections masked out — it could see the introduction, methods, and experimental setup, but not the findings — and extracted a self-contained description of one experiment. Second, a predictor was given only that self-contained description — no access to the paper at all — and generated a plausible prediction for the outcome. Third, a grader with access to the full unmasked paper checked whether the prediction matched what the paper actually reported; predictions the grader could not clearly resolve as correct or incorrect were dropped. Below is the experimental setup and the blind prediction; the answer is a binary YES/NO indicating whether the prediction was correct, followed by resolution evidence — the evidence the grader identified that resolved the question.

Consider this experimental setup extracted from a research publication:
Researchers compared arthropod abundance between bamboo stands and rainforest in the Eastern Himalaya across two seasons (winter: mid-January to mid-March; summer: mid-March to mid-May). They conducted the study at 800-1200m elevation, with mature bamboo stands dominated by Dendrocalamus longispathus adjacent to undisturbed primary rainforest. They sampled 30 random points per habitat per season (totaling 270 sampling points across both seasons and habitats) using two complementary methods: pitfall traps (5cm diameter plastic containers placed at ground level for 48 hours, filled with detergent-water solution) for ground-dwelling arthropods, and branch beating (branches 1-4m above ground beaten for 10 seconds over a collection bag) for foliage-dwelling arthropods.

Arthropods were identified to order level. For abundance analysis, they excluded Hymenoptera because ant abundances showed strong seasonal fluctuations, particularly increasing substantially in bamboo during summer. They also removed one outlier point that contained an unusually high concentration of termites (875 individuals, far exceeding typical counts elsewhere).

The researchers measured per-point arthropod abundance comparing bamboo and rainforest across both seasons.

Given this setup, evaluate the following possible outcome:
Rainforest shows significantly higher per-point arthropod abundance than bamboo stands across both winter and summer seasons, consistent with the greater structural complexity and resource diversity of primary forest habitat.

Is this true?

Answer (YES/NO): NO